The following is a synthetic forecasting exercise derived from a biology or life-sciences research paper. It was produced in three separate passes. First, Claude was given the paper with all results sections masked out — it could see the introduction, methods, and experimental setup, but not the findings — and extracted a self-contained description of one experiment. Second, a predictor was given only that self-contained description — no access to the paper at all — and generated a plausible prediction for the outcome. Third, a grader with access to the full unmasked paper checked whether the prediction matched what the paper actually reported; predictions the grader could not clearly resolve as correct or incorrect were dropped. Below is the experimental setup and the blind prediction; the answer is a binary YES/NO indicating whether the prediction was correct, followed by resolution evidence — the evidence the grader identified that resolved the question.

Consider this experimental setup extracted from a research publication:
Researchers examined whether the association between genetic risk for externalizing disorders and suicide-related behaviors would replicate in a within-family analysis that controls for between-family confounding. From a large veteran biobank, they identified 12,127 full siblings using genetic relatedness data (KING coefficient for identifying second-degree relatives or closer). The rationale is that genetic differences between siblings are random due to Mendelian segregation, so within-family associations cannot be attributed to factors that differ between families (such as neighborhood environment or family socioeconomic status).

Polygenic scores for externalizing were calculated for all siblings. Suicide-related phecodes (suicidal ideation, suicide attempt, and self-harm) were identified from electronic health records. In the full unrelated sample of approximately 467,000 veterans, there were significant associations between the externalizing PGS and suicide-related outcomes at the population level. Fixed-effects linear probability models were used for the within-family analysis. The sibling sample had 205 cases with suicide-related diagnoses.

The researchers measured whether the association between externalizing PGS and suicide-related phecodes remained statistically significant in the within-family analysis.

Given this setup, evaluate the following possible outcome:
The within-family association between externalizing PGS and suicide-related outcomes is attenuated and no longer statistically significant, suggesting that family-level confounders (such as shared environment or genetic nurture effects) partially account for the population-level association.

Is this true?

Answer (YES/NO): YES